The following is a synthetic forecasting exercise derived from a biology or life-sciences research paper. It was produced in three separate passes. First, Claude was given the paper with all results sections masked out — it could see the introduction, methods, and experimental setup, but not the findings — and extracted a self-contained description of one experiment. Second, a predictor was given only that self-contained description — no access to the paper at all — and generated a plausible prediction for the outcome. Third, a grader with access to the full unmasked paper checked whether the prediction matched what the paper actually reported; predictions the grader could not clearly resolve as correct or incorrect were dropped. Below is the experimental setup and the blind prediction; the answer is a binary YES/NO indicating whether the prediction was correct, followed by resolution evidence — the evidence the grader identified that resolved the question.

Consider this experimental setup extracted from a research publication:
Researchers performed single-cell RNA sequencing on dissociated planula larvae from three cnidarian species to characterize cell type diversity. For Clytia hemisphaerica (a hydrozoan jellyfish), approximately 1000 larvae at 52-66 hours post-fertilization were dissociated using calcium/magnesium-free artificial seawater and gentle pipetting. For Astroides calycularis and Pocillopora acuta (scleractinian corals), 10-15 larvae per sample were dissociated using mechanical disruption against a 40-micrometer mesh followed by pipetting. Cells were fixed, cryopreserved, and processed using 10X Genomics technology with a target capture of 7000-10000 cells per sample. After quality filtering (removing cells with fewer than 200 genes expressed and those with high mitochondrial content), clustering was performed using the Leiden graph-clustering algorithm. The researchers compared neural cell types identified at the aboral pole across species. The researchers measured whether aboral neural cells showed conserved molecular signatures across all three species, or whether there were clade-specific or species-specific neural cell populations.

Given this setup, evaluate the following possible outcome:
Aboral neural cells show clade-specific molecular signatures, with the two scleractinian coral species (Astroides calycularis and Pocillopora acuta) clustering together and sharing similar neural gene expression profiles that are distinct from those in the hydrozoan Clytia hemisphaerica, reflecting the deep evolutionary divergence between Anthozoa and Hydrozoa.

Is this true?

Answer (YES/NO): NO